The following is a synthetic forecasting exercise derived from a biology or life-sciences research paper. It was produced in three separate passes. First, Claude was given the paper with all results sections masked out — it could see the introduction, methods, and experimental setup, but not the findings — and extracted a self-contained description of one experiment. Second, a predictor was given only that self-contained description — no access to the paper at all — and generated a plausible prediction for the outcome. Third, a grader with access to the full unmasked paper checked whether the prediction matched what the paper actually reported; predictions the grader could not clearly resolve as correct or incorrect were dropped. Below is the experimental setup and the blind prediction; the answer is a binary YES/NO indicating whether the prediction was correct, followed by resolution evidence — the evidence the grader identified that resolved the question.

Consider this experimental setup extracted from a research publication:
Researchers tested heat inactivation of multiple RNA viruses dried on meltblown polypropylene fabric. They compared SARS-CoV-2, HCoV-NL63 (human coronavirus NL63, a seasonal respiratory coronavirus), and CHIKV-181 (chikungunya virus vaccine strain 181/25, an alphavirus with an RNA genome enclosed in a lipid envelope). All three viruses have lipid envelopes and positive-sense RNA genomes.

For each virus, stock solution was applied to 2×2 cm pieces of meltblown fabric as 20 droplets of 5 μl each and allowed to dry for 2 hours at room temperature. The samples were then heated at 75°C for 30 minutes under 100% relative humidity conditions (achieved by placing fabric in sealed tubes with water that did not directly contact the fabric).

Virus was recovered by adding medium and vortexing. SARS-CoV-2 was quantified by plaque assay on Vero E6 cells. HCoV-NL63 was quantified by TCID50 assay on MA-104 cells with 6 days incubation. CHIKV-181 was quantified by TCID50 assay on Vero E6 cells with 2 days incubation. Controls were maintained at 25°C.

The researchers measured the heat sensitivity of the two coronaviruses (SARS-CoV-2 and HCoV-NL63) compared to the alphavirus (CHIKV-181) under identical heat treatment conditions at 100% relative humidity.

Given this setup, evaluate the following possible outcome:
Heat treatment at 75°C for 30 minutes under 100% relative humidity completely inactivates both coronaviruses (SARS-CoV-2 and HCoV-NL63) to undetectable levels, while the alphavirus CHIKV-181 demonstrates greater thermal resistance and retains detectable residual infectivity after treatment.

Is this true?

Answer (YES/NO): NO